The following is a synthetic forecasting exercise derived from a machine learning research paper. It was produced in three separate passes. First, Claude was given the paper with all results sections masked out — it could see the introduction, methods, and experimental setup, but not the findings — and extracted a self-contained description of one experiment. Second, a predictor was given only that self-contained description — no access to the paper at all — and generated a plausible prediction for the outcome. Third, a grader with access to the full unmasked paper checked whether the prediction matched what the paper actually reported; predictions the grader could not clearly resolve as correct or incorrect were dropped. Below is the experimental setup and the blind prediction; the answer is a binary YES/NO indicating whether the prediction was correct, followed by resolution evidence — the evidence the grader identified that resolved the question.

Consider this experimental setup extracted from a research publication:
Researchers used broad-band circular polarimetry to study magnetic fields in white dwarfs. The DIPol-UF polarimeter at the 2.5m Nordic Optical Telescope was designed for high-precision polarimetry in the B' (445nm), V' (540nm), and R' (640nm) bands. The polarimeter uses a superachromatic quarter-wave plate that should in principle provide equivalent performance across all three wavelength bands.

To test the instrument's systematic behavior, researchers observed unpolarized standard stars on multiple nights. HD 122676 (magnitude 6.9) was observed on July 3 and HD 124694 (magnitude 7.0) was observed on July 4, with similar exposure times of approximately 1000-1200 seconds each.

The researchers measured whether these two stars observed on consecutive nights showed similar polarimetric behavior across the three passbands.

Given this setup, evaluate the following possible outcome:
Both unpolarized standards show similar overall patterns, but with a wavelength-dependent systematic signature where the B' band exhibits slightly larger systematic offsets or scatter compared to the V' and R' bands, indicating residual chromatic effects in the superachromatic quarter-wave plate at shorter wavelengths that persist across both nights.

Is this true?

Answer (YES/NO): NO